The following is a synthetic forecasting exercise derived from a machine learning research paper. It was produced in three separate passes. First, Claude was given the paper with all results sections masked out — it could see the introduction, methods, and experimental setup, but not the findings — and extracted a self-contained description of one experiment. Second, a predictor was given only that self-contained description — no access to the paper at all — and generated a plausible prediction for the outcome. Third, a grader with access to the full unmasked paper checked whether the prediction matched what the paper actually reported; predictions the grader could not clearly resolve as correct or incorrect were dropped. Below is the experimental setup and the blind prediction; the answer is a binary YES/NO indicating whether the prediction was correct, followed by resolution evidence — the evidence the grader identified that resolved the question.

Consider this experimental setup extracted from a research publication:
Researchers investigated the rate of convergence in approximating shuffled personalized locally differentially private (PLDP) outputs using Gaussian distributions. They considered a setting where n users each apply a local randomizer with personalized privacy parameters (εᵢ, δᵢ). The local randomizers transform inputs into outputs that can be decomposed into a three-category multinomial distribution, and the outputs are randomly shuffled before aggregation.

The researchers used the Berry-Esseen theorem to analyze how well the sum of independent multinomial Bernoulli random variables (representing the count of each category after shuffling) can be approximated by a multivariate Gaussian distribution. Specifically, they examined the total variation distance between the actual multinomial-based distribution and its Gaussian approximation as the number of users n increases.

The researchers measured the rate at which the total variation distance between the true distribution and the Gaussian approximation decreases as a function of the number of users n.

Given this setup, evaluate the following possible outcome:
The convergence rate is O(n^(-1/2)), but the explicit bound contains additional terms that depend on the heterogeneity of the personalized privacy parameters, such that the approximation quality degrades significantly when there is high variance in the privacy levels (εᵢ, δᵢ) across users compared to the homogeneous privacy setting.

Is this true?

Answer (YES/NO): NO